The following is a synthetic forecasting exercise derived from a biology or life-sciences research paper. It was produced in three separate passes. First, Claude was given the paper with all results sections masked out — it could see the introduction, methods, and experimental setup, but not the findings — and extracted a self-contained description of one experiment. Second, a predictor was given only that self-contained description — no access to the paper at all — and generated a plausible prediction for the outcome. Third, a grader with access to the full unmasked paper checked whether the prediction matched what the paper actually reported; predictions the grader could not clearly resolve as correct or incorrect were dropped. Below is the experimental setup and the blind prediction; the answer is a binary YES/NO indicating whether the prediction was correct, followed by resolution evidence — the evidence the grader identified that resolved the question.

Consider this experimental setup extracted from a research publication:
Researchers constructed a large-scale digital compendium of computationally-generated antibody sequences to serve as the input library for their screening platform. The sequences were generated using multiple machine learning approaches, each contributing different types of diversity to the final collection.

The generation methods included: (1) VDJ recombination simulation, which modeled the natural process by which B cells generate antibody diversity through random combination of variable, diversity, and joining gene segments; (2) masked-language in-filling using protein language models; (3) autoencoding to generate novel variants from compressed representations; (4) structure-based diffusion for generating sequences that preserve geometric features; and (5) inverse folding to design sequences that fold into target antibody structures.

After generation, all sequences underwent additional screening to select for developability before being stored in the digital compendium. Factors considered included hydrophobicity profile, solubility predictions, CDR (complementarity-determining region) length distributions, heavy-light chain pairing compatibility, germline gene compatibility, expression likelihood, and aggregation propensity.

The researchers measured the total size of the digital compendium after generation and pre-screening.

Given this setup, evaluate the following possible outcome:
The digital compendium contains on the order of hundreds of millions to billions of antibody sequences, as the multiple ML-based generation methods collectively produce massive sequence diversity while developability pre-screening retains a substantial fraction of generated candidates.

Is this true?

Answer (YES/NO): YES